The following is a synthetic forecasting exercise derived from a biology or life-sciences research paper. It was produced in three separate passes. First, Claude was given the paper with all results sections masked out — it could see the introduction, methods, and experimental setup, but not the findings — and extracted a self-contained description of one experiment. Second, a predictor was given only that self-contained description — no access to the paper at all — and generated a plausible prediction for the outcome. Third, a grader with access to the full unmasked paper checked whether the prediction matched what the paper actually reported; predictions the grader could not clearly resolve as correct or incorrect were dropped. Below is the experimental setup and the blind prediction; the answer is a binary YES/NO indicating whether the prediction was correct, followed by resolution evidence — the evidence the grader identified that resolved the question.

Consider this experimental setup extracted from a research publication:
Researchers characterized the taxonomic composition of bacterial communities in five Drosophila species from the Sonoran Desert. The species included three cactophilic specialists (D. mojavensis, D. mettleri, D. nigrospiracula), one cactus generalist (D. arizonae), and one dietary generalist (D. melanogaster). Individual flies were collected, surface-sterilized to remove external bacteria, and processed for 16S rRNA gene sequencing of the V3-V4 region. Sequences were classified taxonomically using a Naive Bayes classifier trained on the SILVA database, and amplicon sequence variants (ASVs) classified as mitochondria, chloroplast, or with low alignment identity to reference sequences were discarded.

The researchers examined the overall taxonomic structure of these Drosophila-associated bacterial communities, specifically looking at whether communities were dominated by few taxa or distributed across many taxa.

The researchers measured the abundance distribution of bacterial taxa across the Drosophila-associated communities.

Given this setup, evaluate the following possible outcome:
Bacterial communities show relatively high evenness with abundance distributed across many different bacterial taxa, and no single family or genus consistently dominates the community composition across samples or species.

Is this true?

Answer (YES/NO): NO